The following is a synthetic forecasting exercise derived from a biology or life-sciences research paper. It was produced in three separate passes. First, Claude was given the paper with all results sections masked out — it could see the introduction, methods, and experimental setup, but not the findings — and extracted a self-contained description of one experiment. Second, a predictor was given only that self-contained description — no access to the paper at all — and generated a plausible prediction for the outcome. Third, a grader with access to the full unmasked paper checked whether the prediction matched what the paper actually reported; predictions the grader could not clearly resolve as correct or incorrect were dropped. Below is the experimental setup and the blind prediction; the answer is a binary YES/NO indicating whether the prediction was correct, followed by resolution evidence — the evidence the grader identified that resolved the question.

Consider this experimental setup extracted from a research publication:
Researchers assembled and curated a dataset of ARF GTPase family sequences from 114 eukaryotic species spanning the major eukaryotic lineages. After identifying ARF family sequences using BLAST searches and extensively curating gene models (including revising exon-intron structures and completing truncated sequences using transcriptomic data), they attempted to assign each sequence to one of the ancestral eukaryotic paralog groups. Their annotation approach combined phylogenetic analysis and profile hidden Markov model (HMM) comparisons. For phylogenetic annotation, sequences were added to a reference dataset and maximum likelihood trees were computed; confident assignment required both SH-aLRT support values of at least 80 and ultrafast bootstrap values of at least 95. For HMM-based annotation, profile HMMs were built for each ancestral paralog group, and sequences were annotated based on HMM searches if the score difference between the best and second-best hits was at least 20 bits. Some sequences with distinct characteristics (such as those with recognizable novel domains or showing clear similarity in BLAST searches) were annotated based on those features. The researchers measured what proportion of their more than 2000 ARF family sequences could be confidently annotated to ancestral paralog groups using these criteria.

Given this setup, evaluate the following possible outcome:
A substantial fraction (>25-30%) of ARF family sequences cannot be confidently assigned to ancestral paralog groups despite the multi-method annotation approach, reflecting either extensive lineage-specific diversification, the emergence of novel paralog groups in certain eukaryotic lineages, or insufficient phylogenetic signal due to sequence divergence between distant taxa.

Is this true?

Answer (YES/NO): NO